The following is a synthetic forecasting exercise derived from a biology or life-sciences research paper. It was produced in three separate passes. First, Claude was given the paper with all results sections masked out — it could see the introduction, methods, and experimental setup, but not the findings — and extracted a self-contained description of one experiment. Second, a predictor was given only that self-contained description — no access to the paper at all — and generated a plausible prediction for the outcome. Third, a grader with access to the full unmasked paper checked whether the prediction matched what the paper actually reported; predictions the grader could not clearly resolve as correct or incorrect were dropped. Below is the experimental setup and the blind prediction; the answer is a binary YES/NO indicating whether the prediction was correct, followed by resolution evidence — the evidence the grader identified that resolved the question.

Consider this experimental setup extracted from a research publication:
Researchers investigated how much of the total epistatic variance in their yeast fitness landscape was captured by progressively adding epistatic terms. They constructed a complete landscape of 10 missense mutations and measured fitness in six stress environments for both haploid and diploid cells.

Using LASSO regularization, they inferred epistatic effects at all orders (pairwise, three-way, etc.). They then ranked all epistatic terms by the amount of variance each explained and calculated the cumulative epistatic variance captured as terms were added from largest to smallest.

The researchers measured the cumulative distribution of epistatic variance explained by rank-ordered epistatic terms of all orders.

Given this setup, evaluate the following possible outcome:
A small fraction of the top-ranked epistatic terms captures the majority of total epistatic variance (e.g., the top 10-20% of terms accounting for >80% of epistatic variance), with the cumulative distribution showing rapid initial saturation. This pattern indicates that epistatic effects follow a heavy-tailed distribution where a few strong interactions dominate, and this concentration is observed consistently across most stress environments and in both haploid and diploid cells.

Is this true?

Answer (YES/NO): YES